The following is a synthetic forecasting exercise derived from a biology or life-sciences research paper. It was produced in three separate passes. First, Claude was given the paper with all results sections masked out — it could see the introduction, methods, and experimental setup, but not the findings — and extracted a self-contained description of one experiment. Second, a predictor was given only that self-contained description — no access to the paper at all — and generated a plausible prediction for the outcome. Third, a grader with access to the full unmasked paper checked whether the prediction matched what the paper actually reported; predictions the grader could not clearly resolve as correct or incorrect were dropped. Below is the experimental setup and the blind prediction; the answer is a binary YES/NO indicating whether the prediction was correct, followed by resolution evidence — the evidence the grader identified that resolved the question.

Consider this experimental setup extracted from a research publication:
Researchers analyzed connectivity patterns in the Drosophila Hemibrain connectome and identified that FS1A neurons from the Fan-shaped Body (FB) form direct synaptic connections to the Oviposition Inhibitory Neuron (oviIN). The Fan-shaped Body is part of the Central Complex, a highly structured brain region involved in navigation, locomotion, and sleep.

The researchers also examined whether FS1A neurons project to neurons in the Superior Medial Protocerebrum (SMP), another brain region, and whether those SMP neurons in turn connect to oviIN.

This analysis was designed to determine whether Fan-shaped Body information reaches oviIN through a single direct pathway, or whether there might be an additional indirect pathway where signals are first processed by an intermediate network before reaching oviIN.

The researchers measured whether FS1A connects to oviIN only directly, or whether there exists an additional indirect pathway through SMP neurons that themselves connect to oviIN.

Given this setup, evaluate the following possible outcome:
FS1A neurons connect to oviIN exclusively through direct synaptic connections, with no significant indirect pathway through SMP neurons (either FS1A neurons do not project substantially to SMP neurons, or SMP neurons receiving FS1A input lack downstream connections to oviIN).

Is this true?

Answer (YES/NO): NO